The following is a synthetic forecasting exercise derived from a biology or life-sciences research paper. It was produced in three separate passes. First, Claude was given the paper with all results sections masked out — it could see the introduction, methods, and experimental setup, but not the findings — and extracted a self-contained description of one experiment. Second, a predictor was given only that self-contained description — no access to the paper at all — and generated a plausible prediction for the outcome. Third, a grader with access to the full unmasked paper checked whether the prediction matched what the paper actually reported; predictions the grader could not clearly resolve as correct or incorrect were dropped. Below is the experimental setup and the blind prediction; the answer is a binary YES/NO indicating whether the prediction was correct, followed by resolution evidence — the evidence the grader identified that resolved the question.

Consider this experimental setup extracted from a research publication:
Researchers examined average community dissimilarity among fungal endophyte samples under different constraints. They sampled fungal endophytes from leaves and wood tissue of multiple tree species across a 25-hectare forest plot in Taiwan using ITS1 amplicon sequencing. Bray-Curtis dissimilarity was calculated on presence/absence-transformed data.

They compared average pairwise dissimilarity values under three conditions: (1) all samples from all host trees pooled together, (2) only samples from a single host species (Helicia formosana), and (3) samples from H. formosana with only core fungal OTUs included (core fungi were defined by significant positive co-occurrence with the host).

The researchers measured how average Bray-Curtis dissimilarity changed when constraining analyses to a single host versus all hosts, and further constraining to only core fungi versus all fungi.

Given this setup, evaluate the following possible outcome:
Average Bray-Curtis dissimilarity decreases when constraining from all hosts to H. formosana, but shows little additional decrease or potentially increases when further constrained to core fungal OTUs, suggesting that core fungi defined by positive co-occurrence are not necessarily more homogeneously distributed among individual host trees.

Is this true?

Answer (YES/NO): NO